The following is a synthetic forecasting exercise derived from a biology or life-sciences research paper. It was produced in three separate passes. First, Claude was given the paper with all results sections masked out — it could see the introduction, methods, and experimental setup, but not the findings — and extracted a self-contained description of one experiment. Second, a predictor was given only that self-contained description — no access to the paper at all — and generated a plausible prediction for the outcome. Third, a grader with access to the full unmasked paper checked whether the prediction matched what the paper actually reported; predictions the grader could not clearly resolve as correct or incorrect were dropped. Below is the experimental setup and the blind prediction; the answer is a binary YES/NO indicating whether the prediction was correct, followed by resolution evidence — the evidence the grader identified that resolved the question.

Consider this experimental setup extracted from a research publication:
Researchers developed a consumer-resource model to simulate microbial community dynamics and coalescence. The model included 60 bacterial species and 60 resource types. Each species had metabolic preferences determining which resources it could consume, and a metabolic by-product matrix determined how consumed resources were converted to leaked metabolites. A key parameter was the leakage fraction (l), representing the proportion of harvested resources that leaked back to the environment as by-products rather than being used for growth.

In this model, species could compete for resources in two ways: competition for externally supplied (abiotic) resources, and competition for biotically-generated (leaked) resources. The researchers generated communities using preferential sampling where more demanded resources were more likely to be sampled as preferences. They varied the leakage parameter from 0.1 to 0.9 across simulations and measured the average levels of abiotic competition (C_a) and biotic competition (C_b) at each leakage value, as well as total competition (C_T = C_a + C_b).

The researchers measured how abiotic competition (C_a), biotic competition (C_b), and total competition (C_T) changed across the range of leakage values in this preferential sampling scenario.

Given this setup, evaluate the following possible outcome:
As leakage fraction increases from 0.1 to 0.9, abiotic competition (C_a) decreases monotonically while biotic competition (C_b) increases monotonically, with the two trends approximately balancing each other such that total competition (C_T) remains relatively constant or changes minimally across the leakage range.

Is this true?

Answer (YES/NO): YES